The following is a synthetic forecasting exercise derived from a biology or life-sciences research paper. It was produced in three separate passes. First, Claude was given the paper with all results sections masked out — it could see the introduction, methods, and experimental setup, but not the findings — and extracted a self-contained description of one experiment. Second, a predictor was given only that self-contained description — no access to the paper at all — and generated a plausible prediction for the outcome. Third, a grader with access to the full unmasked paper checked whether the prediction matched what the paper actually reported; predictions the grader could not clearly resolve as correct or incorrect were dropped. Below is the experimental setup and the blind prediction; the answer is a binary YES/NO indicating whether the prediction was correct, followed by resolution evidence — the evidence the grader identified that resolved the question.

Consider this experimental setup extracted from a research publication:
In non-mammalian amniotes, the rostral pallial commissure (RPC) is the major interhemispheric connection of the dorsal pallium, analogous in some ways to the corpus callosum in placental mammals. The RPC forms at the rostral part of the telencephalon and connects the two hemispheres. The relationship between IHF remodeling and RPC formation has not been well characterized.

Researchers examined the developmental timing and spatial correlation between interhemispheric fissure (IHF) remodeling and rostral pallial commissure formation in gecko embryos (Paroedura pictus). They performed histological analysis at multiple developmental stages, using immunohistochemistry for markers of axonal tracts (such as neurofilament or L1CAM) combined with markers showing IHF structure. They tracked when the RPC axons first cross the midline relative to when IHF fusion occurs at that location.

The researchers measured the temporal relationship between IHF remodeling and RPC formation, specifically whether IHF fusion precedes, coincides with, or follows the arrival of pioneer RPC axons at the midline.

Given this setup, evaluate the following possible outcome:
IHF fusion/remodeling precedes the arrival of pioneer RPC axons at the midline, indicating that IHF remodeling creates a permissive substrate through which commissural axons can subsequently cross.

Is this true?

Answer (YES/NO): YES